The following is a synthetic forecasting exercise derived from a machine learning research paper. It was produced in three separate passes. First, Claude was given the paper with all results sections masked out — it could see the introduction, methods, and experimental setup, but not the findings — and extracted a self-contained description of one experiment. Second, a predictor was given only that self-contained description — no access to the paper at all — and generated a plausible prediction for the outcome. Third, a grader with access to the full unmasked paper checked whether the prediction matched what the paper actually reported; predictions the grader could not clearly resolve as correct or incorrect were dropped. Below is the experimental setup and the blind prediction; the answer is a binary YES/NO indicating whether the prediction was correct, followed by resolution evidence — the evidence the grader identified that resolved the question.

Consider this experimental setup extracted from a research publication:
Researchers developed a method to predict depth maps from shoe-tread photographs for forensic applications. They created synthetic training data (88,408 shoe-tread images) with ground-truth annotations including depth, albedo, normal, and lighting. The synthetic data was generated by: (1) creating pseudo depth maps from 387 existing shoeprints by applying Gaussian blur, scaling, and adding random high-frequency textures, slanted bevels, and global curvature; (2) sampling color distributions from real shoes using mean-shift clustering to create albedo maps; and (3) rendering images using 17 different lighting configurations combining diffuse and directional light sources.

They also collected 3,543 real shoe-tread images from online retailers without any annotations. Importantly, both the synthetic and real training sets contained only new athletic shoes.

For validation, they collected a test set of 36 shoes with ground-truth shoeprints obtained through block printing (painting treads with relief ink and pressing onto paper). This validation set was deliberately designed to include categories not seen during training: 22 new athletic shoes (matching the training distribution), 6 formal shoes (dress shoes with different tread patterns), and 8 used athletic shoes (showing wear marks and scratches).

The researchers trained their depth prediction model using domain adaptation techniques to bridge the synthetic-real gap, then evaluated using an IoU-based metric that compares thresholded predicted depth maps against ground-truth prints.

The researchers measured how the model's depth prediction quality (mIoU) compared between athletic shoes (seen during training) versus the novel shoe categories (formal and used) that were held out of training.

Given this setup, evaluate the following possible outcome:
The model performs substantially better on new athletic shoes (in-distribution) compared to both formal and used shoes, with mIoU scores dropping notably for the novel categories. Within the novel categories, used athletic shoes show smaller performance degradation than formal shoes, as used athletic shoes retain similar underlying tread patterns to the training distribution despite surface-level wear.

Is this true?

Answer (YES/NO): NO